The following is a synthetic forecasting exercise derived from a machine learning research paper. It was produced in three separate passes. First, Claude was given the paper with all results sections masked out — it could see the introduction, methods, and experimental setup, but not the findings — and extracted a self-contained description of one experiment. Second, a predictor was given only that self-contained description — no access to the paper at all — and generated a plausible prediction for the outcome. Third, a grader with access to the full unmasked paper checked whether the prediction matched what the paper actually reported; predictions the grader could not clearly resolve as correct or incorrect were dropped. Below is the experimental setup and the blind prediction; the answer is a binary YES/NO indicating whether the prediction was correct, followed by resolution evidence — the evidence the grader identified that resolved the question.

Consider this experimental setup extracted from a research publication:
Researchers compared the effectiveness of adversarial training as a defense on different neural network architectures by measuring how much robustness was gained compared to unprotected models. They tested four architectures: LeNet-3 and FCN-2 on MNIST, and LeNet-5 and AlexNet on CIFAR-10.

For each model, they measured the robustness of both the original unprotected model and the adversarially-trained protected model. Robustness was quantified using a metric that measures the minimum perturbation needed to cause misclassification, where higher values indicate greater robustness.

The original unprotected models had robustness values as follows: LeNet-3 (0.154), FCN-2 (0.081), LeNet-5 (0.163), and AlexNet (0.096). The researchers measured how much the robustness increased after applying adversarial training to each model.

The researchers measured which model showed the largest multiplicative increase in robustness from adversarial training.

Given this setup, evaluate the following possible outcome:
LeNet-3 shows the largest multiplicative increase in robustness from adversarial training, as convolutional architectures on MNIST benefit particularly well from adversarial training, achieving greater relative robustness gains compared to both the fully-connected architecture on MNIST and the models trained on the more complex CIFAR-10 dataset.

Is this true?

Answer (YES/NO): NO